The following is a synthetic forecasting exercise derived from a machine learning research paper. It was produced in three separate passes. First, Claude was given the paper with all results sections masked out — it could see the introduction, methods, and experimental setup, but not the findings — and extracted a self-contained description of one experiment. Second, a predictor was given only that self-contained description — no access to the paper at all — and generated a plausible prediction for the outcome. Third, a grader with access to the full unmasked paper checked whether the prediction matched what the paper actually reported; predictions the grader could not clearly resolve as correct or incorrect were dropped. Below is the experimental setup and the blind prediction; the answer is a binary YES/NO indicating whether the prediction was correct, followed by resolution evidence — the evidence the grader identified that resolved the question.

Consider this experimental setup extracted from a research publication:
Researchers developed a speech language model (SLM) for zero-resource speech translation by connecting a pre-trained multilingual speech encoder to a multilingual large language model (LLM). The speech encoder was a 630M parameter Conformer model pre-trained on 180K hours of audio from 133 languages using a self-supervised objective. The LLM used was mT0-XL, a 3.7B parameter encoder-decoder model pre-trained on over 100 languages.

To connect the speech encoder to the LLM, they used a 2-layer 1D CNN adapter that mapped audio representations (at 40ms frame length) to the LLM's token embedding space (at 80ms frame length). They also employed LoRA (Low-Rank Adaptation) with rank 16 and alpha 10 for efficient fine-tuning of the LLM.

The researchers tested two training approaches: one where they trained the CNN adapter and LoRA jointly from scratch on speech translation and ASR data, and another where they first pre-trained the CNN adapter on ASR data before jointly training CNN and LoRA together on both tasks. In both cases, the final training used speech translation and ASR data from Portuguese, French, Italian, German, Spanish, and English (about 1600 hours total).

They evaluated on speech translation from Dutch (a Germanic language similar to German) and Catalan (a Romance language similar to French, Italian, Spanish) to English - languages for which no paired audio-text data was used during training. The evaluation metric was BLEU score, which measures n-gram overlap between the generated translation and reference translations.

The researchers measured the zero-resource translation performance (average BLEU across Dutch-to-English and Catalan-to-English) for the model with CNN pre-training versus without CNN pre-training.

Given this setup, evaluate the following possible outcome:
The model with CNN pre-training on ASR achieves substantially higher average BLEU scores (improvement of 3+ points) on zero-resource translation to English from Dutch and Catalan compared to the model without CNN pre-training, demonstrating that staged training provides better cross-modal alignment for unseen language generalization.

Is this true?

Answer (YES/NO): NO